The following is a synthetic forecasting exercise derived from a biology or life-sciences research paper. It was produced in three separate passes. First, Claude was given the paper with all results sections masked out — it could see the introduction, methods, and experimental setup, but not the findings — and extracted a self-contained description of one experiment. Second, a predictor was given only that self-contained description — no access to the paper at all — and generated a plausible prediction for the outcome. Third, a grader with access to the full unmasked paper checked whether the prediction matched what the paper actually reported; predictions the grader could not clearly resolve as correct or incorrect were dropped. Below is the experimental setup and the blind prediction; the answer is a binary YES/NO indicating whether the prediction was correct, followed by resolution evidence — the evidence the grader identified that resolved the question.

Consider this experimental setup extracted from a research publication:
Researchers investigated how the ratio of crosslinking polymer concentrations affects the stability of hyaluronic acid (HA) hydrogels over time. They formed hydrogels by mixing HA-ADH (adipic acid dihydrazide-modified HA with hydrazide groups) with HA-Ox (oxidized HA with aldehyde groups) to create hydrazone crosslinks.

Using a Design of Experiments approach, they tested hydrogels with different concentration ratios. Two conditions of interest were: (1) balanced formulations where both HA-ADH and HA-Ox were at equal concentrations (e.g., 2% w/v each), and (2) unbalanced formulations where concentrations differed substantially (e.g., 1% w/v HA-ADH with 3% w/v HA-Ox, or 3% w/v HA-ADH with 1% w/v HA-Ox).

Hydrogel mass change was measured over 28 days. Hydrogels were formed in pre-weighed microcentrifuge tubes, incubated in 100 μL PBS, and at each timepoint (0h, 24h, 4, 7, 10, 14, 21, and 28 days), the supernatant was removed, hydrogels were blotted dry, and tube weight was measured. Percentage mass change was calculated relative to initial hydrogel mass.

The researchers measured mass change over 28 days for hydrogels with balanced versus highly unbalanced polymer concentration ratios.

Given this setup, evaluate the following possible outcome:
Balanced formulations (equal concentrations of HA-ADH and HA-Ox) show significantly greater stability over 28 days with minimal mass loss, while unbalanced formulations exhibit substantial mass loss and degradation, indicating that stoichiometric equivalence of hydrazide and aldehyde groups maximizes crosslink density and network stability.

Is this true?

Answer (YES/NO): NO